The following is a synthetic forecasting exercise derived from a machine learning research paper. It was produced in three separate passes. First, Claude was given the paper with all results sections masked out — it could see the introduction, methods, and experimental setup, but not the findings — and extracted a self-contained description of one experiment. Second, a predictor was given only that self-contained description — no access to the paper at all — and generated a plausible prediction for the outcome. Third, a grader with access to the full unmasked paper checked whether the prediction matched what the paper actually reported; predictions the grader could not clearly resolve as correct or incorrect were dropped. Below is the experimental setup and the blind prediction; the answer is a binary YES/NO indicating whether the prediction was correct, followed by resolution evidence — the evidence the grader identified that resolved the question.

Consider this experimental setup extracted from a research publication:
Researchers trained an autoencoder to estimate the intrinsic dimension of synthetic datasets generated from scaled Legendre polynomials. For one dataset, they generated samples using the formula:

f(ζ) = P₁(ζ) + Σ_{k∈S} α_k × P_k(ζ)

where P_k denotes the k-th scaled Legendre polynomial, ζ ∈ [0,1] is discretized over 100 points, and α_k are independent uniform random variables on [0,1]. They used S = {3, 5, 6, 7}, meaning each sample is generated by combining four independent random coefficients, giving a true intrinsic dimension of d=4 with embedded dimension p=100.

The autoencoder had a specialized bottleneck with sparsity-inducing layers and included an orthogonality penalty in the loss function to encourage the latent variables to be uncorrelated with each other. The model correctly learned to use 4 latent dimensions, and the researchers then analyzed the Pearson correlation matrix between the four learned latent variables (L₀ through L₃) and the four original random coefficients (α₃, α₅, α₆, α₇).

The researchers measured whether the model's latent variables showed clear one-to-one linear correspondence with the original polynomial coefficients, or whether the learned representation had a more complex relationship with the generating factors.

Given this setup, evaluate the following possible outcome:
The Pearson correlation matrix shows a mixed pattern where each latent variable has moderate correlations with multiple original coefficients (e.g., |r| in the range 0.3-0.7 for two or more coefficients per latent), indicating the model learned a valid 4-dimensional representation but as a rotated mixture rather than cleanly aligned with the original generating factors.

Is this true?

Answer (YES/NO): NO